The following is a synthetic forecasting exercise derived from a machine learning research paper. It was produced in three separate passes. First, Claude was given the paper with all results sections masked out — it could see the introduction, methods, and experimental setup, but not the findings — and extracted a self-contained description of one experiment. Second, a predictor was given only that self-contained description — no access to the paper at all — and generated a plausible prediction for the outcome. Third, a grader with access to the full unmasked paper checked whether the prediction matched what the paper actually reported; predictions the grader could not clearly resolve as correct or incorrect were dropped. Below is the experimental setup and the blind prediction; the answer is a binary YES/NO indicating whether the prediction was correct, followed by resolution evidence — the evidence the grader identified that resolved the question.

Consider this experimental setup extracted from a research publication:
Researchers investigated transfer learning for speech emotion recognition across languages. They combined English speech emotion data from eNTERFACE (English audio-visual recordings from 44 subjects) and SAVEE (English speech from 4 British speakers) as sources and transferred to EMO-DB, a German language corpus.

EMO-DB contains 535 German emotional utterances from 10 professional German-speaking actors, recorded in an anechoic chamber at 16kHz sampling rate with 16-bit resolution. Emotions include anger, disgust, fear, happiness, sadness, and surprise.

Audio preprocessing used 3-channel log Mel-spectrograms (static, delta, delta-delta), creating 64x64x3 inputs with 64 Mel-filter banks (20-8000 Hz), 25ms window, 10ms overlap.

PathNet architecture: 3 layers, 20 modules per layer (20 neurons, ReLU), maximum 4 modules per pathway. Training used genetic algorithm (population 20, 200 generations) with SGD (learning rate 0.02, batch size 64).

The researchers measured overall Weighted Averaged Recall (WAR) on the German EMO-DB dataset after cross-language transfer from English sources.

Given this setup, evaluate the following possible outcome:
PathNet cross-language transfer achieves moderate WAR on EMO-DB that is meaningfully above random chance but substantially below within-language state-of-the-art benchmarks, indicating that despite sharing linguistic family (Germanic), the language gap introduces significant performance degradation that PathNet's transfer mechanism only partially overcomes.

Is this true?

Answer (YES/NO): NO